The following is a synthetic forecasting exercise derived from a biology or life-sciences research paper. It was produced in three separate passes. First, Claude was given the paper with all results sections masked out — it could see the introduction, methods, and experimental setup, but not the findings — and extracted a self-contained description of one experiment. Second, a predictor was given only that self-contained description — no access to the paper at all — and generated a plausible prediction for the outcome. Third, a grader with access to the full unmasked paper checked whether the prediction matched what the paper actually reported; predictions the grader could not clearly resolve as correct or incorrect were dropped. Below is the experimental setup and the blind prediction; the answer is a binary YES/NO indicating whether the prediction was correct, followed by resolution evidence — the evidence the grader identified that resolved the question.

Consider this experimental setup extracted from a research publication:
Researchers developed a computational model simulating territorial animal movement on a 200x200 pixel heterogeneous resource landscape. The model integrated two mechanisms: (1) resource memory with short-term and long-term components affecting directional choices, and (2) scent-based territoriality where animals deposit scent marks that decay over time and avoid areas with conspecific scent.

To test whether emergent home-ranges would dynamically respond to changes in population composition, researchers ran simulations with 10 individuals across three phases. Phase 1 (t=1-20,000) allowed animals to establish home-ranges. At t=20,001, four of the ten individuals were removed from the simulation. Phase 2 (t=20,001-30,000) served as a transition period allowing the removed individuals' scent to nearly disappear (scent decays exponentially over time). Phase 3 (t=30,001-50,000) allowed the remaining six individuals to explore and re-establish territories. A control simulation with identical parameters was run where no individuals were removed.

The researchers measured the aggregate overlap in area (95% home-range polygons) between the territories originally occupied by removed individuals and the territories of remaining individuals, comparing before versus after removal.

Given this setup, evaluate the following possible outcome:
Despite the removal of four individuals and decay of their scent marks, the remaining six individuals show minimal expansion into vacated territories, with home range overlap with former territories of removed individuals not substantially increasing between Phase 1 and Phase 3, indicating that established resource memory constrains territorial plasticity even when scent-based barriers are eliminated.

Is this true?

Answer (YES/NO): NO